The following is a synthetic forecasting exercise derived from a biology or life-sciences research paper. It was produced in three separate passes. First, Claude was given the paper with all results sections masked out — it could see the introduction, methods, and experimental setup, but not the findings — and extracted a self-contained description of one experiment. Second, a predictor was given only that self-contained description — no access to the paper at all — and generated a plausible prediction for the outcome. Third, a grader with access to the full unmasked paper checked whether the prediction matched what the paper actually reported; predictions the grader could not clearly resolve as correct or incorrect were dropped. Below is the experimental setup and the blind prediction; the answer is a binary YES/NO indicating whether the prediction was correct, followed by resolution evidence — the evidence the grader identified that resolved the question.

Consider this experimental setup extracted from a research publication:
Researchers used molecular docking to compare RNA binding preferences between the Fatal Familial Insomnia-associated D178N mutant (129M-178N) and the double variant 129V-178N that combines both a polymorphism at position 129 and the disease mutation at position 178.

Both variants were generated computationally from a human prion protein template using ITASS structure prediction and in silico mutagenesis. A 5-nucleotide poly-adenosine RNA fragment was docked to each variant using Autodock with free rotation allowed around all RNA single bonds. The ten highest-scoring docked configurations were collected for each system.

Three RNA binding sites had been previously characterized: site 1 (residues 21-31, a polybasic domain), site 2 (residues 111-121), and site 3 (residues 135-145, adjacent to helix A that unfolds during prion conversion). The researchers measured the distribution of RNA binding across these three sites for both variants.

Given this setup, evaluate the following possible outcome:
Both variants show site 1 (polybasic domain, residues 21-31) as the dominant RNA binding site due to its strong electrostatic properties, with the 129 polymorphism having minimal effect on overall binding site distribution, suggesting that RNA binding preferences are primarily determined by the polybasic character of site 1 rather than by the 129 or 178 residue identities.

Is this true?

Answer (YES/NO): NO